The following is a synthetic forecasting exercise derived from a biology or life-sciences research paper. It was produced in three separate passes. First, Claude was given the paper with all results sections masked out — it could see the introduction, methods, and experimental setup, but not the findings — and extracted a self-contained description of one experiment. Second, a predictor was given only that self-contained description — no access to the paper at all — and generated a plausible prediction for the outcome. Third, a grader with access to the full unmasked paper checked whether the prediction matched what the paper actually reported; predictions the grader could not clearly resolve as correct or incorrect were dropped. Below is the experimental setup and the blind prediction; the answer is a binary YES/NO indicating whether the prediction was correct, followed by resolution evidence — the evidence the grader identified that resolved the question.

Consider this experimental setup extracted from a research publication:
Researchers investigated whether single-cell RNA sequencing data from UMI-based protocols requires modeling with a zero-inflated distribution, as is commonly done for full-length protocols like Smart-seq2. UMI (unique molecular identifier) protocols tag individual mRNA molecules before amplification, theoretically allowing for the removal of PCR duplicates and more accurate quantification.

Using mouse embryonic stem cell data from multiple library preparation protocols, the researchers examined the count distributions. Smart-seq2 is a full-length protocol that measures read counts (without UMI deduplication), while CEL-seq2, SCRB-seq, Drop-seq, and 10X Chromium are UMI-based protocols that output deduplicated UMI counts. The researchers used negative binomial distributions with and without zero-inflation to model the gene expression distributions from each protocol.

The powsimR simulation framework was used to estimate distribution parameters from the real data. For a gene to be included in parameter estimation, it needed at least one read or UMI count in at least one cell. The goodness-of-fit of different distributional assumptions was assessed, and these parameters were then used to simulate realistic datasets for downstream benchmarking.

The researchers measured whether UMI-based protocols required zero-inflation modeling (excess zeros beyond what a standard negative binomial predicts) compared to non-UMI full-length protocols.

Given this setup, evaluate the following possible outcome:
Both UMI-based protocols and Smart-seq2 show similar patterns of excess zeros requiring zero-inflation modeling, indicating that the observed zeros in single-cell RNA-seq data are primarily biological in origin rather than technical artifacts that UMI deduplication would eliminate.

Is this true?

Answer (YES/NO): NO